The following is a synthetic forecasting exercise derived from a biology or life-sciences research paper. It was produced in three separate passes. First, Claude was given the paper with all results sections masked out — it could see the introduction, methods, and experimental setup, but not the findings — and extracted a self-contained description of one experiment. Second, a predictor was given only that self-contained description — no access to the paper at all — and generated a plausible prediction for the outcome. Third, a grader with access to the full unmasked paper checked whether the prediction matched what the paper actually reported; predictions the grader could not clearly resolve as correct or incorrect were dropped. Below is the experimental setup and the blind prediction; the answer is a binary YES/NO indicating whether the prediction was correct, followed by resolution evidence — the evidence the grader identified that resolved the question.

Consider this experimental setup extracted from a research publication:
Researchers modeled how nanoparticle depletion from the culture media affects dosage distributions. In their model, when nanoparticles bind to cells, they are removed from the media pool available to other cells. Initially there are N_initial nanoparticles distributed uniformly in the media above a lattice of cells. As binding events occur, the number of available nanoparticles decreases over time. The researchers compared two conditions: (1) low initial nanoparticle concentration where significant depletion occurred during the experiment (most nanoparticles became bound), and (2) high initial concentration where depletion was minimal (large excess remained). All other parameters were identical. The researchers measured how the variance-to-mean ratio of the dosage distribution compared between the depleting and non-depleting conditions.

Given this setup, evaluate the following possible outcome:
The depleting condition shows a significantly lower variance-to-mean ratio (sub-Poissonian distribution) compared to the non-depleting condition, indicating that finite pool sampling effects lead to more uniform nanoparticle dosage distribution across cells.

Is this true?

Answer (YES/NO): NO